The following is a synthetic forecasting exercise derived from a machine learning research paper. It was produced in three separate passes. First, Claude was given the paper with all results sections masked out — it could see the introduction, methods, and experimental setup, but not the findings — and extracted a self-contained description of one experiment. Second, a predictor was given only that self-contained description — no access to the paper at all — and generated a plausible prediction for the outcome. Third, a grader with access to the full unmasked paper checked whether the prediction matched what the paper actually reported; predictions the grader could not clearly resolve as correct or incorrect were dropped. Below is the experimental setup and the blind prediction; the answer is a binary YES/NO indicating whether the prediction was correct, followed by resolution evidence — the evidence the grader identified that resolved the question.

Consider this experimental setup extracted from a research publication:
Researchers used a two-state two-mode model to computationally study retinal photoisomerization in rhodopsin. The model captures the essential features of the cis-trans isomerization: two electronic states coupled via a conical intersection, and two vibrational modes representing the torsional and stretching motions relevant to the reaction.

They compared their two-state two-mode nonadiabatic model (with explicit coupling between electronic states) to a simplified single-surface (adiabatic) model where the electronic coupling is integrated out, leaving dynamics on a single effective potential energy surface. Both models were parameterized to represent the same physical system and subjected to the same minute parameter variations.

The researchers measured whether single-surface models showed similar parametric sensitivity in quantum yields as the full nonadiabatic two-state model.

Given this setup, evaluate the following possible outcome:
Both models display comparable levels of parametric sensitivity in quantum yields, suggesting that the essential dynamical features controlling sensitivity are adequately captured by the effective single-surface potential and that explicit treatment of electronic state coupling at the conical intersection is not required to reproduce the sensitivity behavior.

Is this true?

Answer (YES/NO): YES